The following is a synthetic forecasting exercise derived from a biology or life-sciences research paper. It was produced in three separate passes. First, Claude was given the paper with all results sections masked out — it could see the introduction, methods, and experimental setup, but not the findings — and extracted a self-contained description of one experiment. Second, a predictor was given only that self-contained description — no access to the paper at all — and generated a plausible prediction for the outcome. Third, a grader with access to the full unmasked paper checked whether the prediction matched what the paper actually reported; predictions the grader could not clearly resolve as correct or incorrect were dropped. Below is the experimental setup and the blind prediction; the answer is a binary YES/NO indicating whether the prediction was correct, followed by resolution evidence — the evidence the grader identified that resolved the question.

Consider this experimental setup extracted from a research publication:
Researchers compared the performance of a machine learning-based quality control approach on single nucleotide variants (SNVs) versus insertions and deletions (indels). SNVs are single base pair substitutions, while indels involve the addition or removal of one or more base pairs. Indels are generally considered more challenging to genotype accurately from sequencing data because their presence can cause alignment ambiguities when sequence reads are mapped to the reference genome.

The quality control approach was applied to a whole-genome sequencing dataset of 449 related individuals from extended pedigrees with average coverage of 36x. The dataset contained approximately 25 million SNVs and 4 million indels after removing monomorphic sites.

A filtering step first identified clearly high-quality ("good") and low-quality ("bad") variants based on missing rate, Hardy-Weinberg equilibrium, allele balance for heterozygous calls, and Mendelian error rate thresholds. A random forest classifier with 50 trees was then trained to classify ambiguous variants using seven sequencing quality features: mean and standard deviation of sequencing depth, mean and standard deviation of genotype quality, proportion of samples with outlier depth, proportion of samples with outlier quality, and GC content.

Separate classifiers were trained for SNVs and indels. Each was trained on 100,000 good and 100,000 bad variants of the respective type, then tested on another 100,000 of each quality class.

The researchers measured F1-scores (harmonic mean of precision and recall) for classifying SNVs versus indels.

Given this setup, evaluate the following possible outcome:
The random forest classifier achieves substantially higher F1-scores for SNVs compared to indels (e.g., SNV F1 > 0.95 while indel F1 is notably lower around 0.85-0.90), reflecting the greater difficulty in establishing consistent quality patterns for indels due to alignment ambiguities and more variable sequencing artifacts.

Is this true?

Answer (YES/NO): NO